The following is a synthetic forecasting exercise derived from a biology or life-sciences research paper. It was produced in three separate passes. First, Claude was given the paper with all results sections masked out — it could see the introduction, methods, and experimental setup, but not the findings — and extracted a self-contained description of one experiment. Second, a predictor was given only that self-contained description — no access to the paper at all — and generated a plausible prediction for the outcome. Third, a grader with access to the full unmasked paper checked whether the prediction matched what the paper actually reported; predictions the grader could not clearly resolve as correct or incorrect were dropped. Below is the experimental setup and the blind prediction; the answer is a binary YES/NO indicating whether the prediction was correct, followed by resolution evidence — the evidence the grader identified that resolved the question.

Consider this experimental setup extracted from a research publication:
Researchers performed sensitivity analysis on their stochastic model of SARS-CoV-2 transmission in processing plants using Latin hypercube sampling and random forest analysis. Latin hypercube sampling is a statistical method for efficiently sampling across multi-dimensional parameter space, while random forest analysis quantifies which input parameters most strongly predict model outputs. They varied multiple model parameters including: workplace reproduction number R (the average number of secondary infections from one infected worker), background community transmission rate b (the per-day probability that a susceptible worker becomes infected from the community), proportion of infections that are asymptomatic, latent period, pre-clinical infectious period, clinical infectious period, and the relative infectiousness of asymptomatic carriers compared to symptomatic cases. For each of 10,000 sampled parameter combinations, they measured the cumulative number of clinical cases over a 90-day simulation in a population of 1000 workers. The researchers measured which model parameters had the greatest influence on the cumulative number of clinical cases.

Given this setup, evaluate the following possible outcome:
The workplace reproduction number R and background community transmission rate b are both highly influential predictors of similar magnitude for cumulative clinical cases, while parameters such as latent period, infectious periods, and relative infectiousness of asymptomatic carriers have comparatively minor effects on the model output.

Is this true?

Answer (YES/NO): NO